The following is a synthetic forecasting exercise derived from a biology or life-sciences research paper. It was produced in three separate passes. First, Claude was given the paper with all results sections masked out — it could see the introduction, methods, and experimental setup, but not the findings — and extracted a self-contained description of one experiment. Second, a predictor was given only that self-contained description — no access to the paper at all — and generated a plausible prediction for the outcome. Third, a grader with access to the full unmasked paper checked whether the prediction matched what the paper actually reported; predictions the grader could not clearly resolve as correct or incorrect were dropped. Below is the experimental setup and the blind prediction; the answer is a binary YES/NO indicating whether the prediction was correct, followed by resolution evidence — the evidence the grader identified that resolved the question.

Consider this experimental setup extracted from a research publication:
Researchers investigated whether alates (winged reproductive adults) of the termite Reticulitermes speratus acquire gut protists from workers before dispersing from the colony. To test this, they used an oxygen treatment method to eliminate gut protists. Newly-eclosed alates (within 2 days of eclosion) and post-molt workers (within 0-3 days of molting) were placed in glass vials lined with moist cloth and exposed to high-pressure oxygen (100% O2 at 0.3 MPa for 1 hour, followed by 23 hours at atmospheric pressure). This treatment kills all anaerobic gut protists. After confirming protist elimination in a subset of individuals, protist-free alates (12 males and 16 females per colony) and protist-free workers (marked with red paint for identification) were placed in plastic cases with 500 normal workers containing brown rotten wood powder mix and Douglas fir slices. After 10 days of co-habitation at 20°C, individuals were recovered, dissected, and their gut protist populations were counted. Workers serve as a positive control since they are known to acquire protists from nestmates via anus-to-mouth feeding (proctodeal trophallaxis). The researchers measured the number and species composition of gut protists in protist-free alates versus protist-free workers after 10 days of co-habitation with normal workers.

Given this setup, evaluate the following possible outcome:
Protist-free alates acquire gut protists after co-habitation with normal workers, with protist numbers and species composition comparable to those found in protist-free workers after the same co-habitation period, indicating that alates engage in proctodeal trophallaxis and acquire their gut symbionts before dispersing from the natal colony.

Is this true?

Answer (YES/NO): NO